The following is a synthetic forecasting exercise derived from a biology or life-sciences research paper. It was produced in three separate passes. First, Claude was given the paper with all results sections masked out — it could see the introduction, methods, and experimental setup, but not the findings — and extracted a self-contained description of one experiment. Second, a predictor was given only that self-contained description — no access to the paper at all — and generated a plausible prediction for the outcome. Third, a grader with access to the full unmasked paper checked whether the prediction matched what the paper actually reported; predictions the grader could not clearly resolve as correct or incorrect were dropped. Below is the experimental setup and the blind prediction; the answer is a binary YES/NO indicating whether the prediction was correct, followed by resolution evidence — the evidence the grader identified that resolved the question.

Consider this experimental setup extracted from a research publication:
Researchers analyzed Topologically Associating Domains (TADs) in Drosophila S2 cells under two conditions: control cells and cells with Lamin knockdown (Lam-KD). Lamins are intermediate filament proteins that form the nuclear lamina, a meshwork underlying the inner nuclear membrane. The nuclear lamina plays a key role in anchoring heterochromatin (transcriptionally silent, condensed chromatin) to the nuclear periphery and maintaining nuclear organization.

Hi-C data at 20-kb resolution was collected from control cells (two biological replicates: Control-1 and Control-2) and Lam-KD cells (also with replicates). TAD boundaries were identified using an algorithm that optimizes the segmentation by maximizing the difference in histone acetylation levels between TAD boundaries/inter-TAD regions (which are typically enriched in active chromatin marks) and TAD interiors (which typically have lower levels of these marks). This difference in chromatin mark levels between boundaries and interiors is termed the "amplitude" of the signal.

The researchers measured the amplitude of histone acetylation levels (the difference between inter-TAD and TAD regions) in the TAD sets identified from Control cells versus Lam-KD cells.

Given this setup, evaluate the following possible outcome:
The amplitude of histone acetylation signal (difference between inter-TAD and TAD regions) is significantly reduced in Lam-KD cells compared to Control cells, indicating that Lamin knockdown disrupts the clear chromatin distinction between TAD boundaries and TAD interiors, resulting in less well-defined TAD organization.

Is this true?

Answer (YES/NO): YES